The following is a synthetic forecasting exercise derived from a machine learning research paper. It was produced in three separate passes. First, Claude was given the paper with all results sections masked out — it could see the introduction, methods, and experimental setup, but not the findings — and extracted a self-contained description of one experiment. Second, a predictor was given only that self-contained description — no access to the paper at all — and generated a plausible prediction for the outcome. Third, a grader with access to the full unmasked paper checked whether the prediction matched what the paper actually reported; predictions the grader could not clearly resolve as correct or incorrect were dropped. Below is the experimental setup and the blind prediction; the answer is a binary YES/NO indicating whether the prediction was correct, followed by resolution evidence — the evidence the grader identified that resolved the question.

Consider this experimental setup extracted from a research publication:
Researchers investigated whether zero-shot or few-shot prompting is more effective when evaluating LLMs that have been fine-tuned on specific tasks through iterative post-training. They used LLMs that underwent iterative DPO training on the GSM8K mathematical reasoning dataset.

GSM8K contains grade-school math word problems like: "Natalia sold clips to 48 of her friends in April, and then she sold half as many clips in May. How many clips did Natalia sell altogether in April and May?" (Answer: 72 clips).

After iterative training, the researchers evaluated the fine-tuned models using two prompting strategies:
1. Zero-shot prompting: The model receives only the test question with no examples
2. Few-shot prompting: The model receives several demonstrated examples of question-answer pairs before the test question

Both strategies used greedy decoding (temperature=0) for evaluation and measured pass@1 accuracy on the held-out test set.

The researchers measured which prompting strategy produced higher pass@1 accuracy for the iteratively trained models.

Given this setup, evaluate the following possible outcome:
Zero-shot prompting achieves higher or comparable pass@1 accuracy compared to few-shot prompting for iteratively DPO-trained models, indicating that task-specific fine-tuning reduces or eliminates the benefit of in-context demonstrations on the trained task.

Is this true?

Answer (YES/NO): YES